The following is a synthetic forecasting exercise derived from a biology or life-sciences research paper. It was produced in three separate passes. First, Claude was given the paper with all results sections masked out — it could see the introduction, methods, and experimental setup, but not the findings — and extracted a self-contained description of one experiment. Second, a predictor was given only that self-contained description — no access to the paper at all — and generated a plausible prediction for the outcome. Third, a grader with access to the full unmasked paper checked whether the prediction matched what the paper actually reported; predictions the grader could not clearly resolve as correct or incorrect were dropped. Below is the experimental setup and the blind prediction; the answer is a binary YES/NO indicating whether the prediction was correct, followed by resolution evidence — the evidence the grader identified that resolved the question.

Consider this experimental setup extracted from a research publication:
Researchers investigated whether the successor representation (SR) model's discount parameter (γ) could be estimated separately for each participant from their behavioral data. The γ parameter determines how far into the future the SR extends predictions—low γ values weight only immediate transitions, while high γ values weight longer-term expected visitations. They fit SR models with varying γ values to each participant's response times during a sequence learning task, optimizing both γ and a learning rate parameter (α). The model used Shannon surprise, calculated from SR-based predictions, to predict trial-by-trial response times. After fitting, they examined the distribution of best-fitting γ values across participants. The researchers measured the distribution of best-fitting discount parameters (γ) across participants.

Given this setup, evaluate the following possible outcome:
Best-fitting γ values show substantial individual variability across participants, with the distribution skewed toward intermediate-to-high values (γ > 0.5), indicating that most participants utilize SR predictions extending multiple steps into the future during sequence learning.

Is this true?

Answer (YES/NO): NO